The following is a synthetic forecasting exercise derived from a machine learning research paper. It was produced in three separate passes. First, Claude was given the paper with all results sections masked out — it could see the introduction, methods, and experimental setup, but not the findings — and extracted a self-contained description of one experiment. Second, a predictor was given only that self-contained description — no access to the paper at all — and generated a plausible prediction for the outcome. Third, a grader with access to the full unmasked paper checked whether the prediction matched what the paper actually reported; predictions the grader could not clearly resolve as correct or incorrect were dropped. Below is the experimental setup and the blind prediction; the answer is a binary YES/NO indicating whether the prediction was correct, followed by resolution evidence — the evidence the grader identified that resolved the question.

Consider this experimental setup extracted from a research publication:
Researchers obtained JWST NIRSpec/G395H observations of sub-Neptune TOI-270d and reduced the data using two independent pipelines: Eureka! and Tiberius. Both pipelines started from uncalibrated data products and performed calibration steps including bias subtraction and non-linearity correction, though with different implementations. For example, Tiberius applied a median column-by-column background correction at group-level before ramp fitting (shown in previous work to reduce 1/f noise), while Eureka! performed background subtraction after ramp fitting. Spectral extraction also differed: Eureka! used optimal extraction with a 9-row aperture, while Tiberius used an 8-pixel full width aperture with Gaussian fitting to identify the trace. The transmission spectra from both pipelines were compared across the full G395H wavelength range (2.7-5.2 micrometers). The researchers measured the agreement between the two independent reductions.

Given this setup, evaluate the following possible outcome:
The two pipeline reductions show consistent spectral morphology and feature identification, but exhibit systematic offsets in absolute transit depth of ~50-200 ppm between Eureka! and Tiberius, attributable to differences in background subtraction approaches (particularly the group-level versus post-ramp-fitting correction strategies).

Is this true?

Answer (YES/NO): NO